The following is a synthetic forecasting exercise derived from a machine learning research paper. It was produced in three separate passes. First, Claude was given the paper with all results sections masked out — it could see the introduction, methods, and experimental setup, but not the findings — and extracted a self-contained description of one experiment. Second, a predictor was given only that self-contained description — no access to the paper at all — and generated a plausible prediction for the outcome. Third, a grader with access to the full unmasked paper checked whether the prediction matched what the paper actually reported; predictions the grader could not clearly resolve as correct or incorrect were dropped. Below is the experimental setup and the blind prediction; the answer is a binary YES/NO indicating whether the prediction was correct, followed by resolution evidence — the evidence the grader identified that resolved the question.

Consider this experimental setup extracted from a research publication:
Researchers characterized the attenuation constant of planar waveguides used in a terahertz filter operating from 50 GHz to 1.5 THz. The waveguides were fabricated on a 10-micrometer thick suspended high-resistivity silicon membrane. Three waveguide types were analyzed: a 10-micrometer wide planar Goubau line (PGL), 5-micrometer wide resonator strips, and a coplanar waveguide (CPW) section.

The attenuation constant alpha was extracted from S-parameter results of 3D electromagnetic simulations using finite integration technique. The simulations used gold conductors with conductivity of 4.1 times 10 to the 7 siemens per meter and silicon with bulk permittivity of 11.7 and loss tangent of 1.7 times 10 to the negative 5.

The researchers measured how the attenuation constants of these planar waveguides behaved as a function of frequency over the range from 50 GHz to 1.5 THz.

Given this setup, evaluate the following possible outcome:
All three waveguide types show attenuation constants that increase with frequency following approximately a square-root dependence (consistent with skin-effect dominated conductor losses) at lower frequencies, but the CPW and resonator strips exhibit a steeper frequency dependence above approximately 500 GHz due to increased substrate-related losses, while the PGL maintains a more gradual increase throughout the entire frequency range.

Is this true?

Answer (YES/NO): NO